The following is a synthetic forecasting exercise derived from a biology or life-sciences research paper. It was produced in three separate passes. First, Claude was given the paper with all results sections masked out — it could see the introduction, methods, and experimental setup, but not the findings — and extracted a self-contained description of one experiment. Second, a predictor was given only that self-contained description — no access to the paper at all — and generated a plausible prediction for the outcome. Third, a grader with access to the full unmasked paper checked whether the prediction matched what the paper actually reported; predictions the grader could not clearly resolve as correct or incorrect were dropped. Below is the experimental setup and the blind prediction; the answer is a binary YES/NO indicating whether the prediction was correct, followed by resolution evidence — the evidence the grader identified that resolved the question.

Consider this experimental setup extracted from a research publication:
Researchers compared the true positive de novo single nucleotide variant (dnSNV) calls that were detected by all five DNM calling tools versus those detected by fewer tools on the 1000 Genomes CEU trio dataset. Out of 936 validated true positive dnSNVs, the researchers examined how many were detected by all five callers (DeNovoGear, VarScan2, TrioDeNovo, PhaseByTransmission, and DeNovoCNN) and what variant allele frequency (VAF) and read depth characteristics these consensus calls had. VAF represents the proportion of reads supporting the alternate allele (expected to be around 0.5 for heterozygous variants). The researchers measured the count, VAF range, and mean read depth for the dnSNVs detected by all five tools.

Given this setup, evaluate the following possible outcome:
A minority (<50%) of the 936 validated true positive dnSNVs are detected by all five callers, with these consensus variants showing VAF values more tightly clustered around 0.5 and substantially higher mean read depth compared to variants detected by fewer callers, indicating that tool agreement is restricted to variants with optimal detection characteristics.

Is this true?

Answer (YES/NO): NO